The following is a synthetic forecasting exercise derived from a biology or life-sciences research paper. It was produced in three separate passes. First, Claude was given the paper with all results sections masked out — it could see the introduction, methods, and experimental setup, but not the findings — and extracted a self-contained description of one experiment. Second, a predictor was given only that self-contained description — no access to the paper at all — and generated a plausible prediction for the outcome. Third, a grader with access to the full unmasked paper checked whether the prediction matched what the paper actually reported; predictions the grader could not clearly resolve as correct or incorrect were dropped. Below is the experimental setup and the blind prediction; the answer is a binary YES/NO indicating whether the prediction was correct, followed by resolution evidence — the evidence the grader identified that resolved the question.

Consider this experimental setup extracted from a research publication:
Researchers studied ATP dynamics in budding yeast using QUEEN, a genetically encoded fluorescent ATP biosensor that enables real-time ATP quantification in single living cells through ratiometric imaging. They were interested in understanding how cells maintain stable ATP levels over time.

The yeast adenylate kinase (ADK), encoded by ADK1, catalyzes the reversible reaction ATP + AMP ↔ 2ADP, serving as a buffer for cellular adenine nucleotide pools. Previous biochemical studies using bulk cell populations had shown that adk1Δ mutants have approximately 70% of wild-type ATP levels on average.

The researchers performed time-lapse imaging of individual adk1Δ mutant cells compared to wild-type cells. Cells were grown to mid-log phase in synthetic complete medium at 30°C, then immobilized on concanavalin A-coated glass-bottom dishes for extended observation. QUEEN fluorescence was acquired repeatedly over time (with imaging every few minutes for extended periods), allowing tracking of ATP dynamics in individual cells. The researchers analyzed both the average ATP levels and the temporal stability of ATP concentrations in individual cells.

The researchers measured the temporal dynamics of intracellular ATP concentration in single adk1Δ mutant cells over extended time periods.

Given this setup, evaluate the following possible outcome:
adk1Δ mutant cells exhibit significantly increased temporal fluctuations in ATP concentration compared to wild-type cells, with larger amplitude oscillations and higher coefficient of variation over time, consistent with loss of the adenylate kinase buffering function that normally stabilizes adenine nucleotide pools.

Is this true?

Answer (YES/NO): YES